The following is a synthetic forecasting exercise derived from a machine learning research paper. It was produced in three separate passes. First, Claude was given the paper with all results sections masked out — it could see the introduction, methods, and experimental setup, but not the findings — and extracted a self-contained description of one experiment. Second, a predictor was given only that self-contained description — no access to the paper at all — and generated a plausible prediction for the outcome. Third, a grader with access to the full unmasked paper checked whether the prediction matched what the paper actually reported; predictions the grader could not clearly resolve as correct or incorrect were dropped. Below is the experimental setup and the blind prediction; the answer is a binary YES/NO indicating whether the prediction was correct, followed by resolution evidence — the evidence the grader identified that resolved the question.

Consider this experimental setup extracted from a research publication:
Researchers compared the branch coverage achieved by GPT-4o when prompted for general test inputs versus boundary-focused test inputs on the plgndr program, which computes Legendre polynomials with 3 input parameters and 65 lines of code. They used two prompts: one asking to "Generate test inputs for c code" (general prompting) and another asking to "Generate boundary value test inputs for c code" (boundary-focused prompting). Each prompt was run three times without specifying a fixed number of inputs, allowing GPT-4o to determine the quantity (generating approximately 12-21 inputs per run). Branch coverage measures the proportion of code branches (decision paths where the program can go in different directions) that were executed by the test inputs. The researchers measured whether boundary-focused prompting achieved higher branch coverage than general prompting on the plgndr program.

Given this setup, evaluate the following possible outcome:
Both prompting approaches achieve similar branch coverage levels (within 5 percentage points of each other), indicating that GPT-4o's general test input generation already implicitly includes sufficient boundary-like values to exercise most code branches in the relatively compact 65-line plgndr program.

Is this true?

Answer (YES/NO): NO